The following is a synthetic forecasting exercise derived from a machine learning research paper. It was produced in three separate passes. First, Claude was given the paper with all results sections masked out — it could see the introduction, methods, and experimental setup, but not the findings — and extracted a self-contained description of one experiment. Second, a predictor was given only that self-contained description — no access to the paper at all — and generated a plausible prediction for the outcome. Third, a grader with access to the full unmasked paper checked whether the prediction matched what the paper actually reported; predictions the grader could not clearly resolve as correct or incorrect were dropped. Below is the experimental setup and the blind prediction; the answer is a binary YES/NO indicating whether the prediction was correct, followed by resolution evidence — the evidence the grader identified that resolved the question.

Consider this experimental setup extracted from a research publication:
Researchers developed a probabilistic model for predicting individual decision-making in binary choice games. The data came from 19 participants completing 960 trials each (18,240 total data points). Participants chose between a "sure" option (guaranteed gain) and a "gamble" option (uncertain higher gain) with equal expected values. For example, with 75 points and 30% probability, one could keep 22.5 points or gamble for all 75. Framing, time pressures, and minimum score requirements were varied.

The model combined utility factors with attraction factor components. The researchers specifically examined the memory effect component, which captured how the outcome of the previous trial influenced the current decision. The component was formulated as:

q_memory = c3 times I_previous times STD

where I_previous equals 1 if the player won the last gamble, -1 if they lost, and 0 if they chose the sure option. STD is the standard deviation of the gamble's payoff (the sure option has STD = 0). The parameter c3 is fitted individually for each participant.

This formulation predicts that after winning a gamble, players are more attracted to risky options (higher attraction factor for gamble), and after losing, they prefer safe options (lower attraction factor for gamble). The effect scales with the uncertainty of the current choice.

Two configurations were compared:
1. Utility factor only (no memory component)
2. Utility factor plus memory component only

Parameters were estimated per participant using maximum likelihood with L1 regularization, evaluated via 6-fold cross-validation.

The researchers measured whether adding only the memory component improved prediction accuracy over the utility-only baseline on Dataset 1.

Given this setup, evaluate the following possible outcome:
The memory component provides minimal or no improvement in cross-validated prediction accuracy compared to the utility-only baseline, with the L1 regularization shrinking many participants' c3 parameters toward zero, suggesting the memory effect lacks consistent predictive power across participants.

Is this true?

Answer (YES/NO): NO